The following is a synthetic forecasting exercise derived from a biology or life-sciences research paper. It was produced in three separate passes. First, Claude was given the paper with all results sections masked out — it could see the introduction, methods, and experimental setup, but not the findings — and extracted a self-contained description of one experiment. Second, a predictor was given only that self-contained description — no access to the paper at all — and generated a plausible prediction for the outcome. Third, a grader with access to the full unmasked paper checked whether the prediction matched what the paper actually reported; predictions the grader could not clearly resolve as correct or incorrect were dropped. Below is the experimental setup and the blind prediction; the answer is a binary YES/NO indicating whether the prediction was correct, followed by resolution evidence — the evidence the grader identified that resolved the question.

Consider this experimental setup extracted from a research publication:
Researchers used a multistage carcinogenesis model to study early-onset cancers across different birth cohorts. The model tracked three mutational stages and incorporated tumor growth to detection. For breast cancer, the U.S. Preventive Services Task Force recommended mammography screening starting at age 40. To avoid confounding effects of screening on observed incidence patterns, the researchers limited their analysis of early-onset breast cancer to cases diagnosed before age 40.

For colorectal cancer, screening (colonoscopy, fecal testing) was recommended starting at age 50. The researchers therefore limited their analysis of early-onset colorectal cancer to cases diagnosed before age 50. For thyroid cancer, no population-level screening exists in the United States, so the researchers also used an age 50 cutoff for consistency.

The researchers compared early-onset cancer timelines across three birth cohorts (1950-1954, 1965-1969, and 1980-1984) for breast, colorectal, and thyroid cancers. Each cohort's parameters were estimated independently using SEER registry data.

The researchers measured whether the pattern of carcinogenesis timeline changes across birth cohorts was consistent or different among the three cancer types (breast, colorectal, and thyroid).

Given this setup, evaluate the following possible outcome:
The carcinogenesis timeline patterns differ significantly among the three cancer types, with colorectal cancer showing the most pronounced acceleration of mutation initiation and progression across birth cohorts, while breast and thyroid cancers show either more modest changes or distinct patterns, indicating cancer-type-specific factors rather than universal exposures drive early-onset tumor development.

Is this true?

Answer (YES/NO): NO